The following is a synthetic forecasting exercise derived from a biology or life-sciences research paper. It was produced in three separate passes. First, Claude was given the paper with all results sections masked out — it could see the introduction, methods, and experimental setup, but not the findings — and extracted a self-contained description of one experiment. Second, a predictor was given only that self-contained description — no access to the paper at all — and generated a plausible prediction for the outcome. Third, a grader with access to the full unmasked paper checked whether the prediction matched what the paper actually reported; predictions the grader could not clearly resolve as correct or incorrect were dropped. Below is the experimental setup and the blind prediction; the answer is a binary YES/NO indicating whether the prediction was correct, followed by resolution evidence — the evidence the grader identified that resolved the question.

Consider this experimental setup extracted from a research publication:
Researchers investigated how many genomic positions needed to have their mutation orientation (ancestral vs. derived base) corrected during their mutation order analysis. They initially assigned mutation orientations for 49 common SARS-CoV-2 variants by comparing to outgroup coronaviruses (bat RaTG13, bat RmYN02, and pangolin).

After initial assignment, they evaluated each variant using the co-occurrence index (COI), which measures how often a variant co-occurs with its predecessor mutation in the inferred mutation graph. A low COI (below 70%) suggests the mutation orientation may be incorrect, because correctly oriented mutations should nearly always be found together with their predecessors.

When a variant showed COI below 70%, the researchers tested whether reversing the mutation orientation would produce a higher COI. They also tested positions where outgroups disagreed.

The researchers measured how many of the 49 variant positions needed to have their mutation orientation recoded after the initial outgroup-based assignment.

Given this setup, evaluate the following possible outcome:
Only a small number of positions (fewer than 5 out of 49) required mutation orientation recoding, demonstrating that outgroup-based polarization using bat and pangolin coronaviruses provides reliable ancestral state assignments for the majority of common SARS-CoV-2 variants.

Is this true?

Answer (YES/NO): YES